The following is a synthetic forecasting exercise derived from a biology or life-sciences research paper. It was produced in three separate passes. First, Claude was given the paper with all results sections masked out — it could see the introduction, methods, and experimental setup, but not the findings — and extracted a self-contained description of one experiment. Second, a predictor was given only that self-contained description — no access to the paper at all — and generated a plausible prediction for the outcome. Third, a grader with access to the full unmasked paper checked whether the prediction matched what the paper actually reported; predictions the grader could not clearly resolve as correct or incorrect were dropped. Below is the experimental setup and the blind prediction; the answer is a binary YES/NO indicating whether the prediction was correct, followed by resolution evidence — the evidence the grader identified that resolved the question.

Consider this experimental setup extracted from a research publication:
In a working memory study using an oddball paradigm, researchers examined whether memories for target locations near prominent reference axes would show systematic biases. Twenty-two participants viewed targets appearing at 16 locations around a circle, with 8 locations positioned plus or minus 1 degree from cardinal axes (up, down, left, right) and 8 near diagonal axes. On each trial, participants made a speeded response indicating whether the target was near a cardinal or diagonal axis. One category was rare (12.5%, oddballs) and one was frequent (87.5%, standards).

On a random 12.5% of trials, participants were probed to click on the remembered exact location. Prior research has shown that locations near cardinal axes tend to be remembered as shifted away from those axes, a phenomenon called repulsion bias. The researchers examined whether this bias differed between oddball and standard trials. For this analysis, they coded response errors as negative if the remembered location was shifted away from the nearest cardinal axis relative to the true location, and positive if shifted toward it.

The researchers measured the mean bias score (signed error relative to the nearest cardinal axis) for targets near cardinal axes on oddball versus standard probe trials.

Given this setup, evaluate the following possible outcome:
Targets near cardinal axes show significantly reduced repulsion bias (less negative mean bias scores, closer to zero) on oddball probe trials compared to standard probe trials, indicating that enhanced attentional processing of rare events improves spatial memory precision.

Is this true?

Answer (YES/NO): YES